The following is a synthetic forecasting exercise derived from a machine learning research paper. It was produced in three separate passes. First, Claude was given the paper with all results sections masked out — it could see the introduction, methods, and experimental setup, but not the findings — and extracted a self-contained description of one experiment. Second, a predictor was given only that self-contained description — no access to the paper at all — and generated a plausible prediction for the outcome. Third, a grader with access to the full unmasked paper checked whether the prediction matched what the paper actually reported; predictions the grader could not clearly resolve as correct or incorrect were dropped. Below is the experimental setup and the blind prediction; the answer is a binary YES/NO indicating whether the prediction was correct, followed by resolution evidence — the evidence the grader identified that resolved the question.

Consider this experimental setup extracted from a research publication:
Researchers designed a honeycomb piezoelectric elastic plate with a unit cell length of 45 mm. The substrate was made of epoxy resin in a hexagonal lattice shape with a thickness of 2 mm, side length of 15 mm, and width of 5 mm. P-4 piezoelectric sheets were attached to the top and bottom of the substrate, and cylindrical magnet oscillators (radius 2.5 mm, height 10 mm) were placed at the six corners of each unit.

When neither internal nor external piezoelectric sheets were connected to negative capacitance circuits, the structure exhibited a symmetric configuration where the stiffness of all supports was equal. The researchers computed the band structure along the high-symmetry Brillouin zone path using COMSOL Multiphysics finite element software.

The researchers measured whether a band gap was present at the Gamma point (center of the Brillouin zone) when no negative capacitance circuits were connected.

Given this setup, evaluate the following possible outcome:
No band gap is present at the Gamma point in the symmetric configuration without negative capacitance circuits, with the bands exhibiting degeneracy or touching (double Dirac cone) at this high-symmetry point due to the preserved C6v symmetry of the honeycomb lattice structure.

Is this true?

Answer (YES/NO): YES